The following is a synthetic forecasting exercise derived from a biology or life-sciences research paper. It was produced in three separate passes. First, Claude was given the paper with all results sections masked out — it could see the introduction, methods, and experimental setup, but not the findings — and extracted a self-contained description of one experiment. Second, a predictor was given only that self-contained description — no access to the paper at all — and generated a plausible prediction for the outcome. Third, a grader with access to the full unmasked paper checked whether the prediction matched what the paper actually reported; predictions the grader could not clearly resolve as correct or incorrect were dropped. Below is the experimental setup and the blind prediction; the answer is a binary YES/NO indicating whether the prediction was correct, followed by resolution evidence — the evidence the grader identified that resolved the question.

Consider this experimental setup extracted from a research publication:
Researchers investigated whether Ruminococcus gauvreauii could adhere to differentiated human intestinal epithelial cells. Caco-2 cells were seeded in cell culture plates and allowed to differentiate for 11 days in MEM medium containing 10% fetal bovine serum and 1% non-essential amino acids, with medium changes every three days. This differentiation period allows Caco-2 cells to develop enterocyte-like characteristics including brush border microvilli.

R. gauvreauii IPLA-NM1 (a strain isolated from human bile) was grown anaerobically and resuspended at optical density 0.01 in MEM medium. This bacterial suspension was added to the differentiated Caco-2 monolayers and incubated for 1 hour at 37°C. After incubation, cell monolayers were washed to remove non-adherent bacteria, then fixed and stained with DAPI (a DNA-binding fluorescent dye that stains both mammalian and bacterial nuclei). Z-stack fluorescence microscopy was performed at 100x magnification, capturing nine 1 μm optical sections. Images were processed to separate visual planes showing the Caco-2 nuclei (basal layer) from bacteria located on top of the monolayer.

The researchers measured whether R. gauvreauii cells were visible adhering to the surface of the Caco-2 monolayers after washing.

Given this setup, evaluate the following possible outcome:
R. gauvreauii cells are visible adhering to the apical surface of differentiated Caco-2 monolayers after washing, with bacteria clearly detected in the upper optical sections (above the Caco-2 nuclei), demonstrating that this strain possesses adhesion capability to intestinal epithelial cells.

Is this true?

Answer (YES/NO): YES